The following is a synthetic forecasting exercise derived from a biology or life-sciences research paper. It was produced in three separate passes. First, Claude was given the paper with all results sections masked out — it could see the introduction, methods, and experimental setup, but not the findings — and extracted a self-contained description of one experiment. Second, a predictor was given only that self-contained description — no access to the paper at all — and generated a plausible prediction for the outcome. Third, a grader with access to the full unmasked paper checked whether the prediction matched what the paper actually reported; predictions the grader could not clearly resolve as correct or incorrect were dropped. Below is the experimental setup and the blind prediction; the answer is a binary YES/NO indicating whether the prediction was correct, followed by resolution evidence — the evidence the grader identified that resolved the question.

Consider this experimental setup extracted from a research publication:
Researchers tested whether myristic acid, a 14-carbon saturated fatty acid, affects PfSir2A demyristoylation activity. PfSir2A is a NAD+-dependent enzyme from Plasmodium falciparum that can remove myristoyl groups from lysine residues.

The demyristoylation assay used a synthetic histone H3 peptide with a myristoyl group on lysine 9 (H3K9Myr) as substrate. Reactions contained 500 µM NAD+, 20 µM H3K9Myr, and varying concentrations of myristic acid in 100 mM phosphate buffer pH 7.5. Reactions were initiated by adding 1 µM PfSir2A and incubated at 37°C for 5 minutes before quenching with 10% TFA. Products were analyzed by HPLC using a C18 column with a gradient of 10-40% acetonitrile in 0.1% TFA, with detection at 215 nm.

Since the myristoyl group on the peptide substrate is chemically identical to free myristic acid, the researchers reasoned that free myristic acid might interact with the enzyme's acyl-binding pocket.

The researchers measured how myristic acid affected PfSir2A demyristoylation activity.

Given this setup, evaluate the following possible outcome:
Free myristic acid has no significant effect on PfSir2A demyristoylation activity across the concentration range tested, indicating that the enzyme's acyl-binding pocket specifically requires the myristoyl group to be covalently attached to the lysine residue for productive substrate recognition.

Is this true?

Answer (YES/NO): NO